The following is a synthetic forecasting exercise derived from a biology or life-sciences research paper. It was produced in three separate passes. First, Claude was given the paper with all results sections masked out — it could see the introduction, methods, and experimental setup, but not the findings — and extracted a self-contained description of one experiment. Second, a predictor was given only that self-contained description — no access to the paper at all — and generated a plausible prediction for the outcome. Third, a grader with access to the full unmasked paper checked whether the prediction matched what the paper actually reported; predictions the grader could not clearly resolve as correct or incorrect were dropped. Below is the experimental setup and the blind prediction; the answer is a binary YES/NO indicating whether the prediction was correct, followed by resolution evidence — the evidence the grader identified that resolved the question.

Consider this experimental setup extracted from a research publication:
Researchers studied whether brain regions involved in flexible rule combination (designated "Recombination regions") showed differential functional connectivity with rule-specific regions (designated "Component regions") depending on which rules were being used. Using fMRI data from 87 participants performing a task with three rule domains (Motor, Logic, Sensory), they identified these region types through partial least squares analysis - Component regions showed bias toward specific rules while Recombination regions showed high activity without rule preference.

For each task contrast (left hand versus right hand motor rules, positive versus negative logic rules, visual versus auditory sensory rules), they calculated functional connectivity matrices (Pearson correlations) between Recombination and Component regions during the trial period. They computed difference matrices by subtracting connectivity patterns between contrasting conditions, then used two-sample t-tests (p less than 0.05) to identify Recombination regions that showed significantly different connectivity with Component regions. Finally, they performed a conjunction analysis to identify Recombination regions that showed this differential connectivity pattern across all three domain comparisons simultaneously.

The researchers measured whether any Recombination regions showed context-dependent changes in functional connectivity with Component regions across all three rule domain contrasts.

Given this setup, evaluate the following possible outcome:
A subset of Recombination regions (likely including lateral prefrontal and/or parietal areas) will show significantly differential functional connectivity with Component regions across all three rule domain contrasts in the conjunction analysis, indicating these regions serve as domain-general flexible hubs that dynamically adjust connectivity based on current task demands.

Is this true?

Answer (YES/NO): YES